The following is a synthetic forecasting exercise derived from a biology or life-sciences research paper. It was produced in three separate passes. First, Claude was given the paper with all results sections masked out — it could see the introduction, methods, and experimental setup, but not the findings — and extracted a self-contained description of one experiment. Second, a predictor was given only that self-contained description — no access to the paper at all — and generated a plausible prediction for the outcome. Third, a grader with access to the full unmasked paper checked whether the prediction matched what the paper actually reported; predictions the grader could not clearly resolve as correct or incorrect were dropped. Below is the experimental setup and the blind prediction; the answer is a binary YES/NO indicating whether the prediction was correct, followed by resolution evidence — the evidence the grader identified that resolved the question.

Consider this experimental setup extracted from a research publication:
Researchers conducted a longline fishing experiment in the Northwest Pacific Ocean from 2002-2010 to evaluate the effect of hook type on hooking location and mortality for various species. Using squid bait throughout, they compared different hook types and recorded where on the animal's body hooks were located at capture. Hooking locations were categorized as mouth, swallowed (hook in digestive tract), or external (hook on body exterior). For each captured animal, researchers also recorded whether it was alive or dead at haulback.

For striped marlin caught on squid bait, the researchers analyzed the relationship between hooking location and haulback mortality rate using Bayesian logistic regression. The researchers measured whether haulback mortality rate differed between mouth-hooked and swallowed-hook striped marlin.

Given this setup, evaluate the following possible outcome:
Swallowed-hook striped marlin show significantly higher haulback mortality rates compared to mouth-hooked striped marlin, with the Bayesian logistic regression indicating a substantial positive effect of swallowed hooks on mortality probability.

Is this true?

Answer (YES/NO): NO